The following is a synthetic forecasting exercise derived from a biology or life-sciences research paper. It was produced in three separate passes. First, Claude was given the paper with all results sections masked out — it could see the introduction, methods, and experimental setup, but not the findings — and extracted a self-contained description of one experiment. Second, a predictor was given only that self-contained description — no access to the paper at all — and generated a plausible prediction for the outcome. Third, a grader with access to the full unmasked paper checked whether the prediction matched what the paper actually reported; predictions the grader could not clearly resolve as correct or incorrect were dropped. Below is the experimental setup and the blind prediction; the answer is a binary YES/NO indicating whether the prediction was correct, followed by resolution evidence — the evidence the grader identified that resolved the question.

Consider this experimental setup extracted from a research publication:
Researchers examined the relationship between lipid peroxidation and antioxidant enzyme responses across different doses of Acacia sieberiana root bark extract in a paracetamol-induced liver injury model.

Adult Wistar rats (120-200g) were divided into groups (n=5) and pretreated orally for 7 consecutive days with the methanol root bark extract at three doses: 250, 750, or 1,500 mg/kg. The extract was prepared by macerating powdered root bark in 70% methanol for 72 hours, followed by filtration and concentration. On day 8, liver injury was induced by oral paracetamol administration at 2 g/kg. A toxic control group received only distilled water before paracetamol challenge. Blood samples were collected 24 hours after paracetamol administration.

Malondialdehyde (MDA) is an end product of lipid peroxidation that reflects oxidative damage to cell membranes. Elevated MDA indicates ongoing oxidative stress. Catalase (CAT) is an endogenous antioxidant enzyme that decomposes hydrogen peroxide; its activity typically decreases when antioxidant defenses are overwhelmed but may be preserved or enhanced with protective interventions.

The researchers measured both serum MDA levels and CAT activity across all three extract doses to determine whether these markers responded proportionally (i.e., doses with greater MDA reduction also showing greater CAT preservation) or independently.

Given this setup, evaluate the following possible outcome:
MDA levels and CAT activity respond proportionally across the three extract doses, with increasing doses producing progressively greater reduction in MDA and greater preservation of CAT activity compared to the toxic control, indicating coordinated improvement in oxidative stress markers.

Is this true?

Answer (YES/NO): NO